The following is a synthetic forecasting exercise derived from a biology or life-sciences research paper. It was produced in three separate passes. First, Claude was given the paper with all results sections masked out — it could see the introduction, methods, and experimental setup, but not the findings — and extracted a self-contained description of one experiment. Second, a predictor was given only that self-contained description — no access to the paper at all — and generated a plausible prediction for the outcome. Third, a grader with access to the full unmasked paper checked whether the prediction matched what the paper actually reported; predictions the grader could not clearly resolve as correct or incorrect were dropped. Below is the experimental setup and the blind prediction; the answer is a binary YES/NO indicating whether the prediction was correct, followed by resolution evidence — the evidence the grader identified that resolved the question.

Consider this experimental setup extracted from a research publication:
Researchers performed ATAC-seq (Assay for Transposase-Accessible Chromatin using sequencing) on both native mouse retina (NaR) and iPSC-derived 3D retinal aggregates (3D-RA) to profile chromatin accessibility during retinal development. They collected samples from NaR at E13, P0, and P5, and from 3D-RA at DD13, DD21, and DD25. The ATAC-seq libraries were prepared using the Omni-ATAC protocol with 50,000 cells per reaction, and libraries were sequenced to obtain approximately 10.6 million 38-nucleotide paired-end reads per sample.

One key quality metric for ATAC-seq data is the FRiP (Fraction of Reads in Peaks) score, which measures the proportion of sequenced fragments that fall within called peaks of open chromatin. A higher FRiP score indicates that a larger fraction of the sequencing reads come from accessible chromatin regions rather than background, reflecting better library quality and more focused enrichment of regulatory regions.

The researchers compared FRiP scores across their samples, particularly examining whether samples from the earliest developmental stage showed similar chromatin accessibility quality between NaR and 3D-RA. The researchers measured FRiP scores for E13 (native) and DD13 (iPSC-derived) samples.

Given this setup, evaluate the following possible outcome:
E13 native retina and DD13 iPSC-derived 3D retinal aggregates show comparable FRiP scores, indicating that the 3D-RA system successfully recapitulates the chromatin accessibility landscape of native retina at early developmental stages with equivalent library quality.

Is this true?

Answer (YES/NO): NO